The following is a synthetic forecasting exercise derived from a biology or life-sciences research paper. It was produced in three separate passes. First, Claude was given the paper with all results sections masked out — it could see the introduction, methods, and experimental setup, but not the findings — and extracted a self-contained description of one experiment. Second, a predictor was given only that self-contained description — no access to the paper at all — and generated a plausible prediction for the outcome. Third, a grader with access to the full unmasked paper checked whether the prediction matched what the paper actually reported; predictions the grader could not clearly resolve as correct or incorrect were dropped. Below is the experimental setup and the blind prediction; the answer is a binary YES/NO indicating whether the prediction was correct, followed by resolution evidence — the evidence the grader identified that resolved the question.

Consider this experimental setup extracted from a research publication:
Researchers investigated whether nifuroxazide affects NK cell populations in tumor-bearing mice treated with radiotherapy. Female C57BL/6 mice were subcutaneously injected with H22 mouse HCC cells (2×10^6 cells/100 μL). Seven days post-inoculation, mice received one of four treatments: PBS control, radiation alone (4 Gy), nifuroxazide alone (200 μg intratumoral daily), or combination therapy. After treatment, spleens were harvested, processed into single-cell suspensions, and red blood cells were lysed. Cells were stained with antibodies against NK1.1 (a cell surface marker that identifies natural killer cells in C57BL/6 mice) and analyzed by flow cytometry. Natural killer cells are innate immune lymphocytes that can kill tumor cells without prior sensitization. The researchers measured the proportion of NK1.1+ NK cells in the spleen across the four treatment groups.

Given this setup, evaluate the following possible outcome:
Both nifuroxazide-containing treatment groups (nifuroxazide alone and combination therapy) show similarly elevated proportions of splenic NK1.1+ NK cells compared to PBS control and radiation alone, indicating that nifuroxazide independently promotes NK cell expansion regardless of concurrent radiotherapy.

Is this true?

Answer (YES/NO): NO